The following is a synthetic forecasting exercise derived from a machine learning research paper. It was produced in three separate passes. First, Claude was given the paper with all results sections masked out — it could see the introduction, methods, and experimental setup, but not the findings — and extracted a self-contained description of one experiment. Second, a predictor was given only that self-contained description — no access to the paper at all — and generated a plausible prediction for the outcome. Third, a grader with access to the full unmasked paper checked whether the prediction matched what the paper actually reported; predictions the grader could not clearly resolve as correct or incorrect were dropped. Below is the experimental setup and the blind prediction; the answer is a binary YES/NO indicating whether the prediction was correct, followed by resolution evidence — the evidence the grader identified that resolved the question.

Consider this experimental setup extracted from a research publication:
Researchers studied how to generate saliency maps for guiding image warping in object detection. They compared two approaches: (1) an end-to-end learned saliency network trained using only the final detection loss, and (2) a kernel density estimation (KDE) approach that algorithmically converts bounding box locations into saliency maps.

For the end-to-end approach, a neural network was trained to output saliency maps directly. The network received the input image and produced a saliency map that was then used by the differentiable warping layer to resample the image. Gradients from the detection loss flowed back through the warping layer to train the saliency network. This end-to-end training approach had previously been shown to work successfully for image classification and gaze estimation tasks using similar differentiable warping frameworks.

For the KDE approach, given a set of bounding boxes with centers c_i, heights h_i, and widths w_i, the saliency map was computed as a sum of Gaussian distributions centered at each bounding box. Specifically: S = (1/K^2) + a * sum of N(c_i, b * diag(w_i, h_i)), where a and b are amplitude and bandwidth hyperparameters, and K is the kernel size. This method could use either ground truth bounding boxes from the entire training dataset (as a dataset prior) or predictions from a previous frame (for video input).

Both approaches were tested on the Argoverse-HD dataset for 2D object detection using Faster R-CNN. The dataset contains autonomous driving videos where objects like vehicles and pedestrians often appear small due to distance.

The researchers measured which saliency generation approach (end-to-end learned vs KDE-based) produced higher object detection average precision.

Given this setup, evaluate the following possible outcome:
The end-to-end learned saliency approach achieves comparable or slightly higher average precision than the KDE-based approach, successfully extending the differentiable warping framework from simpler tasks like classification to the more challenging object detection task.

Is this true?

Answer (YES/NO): NO